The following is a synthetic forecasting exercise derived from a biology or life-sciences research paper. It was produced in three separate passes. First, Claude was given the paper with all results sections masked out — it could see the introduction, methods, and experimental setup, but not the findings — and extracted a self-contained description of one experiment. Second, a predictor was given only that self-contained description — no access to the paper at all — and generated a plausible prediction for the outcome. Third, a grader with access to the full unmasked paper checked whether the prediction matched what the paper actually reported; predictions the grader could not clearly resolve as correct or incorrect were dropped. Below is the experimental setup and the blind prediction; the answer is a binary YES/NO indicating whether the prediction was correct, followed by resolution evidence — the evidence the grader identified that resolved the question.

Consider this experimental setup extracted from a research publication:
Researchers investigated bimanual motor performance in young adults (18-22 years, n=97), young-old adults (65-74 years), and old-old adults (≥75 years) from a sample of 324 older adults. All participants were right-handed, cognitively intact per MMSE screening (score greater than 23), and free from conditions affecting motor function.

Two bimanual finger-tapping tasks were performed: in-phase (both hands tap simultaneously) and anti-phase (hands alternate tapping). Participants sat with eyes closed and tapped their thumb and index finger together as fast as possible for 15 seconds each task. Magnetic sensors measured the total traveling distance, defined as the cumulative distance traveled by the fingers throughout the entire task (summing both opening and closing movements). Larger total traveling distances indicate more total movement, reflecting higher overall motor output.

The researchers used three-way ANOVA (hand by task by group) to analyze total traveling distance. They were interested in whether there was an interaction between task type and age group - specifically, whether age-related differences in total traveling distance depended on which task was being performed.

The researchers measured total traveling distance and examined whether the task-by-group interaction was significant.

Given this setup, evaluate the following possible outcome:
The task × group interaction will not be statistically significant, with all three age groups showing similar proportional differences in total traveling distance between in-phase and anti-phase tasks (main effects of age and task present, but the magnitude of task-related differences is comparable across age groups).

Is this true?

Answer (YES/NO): NO